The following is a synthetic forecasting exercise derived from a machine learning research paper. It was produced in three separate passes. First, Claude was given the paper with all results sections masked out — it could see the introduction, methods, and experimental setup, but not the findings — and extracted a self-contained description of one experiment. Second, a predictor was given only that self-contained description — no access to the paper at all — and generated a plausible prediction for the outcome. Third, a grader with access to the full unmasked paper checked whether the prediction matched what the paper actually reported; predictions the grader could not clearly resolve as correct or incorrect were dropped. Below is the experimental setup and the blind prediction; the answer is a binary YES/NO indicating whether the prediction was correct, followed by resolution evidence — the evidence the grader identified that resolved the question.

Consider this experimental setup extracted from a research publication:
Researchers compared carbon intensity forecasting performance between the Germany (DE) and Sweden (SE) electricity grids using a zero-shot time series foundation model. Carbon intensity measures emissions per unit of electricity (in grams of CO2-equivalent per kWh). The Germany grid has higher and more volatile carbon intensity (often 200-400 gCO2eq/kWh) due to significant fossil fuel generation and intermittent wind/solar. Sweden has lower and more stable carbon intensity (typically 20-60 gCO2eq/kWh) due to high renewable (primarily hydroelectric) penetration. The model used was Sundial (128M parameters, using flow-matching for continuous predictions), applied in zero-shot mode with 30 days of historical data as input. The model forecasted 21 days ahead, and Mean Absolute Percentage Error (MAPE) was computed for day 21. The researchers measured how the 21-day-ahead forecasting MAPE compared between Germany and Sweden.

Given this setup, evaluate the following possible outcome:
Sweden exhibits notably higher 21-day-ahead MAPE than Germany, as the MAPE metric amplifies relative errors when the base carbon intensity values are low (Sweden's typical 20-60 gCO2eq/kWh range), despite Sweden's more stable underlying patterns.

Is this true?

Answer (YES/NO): NO